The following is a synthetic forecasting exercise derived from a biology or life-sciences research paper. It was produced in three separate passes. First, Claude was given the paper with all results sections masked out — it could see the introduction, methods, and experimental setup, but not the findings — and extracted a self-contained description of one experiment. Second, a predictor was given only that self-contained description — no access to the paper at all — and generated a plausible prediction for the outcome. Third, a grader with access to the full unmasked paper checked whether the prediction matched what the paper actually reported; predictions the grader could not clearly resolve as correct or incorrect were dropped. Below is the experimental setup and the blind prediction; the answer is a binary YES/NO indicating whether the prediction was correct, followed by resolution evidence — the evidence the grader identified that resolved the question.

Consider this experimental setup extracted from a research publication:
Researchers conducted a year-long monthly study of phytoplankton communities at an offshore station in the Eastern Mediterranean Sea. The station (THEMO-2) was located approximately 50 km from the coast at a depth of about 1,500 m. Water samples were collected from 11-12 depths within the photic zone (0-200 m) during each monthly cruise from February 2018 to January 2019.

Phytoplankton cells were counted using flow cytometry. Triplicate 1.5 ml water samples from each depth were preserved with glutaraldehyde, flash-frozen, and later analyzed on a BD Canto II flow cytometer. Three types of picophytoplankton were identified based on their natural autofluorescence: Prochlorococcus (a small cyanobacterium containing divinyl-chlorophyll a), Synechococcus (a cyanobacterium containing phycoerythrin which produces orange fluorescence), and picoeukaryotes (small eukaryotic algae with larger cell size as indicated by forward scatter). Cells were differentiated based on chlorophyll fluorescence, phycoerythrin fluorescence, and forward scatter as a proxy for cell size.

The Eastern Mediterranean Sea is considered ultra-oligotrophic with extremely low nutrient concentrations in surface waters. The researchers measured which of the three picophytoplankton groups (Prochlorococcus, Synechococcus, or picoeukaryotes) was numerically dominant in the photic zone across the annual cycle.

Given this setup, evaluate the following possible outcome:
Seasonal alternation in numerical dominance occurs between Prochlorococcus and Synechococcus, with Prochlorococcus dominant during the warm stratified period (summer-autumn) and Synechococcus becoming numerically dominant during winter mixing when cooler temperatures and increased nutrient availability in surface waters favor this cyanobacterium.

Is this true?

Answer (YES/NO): YES